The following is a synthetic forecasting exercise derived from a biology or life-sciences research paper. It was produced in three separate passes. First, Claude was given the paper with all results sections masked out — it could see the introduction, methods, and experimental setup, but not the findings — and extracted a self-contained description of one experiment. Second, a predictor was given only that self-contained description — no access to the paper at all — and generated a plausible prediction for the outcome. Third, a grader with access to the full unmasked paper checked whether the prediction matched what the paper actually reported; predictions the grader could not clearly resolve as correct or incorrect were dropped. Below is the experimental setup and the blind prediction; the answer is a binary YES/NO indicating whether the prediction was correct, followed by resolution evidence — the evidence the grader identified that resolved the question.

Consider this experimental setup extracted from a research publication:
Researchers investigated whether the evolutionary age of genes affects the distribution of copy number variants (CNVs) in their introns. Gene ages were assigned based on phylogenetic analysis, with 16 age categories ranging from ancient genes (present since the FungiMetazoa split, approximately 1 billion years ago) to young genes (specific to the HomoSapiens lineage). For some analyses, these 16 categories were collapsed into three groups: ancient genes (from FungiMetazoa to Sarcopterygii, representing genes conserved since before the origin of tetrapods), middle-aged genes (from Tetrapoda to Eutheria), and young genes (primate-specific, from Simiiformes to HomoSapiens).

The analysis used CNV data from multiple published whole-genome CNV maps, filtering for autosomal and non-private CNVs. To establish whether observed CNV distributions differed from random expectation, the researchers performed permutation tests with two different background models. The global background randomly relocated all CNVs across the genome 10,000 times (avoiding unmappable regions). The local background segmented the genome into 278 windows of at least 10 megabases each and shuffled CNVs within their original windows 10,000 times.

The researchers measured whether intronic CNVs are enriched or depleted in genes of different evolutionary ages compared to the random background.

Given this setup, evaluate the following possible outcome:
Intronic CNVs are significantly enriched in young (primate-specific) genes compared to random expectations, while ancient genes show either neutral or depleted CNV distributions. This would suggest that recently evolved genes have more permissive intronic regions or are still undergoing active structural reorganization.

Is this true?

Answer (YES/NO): NO